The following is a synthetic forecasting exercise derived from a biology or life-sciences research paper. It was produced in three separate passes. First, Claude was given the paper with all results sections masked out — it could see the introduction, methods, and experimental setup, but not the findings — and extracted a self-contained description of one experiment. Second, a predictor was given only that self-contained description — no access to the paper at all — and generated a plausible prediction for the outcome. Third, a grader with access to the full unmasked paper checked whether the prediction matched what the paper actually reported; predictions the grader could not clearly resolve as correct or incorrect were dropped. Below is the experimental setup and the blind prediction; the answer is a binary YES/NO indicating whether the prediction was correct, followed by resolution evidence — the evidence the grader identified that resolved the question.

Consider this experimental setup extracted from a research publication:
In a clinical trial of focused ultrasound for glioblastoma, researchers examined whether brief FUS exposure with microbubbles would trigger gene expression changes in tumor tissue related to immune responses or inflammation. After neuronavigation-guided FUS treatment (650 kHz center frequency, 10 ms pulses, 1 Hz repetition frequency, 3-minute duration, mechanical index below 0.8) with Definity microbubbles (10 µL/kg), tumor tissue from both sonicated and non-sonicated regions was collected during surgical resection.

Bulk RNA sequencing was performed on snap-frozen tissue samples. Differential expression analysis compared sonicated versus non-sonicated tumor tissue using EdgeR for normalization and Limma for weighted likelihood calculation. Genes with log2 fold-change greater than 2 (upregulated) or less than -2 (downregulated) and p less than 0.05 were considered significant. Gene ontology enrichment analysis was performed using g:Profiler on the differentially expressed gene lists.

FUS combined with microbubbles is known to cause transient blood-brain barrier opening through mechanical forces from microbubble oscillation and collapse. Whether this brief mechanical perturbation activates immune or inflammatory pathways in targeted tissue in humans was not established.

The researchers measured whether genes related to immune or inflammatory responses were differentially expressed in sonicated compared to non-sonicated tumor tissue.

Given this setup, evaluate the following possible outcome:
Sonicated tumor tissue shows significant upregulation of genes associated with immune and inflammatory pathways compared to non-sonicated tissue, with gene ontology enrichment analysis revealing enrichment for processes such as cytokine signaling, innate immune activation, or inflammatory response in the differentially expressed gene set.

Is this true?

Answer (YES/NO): NO